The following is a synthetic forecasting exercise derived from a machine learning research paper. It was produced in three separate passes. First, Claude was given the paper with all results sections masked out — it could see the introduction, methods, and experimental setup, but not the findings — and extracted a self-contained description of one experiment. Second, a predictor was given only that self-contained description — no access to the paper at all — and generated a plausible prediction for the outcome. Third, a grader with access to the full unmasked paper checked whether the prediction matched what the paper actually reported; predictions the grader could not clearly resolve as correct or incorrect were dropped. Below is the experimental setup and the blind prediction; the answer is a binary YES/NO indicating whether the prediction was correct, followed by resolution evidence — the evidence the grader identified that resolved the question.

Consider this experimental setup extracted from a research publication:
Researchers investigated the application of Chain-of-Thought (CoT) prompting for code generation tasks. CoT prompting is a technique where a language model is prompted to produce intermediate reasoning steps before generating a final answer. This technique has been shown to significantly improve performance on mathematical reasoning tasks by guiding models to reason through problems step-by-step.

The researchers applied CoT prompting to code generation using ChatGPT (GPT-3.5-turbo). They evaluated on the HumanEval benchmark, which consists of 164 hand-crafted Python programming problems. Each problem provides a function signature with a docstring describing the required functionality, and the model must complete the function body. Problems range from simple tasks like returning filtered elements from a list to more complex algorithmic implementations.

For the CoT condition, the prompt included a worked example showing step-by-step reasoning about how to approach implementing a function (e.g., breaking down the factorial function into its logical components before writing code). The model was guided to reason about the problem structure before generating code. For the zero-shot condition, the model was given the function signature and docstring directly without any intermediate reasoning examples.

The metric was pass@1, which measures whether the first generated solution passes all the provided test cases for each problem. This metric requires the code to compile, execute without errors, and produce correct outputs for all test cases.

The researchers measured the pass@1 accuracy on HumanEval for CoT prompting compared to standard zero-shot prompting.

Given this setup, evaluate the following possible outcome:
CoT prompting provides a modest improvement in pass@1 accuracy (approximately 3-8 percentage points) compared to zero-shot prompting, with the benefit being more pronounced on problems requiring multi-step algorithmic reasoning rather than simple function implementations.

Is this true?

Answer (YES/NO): NO